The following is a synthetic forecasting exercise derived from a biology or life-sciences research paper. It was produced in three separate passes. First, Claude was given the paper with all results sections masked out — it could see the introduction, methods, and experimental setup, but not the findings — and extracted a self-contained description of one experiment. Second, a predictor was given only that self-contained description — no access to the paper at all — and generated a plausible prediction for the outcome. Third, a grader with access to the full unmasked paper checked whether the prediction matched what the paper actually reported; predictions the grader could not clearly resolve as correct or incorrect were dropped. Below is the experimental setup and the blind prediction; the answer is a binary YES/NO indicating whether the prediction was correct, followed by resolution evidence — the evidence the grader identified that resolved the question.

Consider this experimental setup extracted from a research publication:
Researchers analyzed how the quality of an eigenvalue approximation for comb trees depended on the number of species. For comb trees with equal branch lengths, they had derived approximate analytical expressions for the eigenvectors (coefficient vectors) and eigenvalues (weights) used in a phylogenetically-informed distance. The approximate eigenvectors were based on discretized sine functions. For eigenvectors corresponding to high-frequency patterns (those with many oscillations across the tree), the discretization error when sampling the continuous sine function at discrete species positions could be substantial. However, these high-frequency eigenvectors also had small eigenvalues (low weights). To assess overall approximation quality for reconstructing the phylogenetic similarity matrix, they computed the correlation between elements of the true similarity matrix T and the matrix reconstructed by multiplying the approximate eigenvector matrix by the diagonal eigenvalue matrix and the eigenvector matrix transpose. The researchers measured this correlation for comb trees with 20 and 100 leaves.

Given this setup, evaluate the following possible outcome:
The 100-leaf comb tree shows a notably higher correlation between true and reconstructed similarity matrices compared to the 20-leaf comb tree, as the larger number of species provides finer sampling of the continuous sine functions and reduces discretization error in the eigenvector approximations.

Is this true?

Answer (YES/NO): YES